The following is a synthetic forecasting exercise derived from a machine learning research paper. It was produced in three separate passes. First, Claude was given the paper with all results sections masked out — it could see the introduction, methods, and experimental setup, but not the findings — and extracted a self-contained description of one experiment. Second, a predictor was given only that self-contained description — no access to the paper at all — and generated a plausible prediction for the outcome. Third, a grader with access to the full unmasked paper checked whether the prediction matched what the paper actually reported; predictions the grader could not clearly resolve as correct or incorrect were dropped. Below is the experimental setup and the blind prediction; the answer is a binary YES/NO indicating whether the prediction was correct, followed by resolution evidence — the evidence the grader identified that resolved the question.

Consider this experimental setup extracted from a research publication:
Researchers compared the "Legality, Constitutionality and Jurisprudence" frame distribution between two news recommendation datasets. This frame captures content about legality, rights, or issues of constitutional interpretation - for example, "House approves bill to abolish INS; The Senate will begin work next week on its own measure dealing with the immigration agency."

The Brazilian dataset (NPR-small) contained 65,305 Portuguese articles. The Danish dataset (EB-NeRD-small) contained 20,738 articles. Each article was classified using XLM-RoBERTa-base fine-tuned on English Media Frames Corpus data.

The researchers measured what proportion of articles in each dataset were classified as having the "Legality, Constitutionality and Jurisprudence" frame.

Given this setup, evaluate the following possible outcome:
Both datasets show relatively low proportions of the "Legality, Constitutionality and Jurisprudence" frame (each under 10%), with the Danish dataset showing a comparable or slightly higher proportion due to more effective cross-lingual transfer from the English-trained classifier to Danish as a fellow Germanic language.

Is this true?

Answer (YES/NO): NO